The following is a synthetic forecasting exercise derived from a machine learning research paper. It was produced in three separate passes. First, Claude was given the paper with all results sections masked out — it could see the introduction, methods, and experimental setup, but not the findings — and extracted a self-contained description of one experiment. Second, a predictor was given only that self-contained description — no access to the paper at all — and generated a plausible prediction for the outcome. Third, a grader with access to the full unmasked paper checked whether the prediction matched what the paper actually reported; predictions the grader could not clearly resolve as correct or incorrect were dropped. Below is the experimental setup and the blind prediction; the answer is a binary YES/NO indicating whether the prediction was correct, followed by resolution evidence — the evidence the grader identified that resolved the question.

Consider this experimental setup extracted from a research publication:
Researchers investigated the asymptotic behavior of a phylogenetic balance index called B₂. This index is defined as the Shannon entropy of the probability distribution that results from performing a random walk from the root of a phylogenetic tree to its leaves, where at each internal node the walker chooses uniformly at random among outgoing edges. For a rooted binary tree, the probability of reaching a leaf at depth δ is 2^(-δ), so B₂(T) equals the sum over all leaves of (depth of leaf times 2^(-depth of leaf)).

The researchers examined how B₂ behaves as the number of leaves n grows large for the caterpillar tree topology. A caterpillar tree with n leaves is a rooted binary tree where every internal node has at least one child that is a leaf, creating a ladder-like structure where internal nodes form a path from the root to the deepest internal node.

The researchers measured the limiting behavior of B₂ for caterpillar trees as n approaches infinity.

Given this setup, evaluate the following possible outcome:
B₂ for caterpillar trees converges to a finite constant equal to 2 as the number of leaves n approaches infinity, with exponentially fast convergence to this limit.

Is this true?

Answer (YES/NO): YES